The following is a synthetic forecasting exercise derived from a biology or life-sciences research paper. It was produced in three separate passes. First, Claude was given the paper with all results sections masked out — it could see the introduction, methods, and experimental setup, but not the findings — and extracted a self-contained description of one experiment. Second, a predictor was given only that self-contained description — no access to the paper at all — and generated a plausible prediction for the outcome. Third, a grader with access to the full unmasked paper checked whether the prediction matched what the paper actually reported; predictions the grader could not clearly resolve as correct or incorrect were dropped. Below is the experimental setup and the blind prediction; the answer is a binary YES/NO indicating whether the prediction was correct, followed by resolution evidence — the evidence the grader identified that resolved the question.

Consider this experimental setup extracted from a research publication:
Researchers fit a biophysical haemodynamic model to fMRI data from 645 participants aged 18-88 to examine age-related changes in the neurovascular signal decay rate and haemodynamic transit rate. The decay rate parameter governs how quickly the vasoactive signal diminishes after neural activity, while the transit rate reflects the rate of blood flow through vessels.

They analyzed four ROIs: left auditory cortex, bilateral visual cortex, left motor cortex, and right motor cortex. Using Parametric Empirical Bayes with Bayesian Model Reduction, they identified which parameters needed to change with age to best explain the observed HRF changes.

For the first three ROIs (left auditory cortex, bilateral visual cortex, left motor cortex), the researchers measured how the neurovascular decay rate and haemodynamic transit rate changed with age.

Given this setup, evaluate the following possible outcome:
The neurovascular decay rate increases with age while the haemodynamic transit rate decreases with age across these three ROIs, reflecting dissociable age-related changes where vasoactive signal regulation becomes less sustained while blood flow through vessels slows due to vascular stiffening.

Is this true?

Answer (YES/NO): YES